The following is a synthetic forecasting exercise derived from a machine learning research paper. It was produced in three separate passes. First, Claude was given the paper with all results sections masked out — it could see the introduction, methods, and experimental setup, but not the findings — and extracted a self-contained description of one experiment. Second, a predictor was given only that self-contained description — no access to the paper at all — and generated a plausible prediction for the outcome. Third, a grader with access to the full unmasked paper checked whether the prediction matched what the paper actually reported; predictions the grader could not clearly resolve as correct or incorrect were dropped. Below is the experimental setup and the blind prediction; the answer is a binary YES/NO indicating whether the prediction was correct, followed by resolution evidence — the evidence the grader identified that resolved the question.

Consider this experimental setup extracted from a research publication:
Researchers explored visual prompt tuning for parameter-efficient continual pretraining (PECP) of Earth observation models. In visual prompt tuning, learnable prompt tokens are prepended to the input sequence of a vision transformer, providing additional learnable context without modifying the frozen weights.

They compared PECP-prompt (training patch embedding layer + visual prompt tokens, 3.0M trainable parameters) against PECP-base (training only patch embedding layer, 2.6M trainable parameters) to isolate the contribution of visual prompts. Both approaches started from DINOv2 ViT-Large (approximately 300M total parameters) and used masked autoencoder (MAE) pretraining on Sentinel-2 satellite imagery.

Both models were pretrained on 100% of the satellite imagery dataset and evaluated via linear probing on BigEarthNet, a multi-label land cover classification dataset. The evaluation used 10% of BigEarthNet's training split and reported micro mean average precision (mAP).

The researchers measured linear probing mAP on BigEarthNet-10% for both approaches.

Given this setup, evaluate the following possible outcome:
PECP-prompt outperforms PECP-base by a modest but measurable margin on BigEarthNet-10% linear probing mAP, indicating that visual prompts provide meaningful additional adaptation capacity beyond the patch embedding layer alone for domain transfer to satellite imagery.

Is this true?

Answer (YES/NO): YES